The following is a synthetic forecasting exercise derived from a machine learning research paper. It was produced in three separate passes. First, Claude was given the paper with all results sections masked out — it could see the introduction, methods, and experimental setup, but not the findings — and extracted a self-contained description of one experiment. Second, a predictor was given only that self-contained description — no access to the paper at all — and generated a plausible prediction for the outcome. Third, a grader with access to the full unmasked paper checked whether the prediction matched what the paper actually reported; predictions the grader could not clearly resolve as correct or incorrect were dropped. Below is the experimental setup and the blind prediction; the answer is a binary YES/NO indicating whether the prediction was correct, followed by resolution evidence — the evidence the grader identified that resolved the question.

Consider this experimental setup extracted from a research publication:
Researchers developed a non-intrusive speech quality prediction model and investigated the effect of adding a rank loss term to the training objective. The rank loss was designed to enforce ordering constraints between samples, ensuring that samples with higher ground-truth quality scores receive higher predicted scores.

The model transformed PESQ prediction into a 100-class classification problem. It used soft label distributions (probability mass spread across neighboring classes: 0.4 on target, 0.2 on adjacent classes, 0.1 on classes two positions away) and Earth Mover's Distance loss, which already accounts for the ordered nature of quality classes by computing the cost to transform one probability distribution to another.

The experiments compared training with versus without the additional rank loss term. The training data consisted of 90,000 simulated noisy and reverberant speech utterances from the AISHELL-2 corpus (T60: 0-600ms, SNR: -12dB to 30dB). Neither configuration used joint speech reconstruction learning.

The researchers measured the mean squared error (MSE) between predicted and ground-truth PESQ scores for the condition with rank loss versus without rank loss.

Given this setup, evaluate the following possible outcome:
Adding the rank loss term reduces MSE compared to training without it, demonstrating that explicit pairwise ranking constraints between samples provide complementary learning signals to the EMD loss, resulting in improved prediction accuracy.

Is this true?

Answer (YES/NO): NO